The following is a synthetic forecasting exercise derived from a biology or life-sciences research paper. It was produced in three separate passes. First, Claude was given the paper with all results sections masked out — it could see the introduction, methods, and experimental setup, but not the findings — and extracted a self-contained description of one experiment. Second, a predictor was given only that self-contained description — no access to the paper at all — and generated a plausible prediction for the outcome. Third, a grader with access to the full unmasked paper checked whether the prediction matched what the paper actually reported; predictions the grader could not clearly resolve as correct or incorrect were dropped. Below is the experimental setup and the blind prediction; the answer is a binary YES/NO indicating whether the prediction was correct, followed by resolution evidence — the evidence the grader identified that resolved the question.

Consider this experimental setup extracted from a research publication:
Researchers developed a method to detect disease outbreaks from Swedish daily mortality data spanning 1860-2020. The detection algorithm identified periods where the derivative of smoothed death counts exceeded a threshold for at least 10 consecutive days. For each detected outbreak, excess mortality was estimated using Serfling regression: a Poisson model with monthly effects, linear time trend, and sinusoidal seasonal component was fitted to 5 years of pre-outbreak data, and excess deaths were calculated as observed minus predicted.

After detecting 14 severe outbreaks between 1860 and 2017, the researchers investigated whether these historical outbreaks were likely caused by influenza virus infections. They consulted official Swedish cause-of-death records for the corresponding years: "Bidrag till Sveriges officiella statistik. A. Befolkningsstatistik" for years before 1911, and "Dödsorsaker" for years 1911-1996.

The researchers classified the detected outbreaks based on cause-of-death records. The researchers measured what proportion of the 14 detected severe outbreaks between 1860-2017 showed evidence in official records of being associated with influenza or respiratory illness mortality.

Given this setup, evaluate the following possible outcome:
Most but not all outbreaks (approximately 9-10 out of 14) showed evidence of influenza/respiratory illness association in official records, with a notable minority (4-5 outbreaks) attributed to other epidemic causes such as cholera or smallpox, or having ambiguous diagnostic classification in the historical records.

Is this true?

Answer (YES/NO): NO